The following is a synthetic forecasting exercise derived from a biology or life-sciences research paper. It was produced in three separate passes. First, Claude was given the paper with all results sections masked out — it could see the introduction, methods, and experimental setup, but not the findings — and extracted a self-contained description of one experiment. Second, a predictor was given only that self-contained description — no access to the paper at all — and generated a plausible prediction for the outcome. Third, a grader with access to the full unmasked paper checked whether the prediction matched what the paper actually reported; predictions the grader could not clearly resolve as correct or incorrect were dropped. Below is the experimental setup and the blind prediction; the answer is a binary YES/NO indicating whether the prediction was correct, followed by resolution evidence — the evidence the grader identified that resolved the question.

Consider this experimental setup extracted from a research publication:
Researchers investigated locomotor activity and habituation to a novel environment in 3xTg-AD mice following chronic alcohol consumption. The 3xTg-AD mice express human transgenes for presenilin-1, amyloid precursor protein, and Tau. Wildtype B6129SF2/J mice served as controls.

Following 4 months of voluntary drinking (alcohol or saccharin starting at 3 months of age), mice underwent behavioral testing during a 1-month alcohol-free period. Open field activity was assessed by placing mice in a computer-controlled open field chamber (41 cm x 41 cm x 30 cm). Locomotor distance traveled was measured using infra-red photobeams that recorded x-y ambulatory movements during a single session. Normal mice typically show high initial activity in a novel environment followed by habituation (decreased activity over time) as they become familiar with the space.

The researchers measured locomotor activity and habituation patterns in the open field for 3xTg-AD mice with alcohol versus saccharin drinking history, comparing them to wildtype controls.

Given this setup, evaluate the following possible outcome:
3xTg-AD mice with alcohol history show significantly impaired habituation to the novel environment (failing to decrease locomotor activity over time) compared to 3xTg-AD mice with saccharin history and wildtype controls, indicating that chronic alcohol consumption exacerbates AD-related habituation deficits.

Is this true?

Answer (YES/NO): NO